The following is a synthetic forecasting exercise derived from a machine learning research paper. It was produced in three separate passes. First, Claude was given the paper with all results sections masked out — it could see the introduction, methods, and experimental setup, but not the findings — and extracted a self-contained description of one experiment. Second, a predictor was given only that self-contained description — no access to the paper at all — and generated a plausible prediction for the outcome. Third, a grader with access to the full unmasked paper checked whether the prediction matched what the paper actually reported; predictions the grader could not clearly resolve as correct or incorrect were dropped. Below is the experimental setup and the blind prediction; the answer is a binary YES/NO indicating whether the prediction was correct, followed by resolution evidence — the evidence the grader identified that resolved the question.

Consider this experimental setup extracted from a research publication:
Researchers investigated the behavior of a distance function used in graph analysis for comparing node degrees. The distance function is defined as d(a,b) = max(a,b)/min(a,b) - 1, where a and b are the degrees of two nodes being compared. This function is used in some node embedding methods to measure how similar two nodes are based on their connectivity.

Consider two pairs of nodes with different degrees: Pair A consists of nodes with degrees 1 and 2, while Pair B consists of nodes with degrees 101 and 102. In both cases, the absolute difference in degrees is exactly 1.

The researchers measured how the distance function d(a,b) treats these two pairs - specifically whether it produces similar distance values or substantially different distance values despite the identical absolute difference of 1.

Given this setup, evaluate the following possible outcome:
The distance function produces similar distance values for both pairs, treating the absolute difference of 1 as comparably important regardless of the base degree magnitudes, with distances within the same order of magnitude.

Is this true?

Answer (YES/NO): NO